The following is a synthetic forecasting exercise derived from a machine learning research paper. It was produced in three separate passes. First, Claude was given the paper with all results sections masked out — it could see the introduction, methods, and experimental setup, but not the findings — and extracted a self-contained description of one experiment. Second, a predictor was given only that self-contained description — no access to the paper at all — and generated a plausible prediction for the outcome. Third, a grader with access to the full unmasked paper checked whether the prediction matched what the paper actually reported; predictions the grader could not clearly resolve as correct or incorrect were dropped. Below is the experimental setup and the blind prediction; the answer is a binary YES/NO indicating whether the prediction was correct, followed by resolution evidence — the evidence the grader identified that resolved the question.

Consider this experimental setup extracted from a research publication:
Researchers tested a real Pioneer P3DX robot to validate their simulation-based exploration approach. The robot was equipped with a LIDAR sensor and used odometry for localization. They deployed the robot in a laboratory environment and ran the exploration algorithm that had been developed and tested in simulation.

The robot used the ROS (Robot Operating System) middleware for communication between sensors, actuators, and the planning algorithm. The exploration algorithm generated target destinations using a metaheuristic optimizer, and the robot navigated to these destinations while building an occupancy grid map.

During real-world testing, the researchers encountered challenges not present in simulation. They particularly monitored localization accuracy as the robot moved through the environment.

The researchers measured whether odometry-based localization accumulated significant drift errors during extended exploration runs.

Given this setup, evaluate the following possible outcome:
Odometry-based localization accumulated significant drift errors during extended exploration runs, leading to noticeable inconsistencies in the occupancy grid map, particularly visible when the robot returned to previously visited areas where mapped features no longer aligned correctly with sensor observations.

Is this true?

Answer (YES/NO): NO